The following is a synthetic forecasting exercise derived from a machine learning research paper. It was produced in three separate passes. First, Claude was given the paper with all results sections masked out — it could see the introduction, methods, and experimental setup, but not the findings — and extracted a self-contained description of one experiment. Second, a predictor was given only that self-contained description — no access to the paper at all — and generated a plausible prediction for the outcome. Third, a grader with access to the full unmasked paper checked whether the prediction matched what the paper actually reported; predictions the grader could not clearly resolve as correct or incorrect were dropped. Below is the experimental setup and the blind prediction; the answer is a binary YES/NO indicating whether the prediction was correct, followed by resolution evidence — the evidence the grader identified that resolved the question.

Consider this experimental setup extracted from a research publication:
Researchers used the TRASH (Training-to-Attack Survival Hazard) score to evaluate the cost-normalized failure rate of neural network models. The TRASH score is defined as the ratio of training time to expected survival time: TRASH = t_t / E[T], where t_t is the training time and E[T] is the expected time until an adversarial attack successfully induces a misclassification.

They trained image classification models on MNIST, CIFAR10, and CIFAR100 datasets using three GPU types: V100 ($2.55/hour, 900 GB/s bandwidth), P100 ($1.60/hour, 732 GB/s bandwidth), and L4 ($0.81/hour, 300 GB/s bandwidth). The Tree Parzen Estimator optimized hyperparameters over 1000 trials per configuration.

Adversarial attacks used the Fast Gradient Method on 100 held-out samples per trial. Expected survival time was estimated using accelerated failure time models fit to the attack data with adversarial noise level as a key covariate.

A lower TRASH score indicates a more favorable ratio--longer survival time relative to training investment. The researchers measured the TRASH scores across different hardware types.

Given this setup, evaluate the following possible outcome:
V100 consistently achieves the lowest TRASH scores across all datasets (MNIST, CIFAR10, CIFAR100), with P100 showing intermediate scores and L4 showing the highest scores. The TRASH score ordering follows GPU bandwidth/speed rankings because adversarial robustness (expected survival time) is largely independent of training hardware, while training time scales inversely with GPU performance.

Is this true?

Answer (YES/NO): NO